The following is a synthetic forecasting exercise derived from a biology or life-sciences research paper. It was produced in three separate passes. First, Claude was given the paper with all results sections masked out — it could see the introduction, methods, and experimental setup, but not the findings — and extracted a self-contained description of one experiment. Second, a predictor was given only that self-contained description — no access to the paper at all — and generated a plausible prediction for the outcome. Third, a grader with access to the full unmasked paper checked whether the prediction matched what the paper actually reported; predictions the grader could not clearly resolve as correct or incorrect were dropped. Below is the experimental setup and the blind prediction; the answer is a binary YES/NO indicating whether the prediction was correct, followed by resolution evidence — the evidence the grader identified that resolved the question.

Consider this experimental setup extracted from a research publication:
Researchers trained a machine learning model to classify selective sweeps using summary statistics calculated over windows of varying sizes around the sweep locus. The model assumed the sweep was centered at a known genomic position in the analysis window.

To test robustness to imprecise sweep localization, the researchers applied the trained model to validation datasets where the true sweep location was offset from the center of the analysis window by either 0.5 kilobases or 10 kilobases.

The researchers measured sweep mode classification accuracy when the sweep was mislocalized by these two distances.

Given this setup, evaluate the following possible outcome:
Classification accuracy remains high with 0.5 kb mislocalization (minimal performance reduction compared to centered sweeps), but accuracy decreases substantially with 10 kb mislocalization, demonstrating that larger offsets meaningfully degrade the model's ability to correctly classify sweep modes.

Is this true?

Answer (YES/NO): YES